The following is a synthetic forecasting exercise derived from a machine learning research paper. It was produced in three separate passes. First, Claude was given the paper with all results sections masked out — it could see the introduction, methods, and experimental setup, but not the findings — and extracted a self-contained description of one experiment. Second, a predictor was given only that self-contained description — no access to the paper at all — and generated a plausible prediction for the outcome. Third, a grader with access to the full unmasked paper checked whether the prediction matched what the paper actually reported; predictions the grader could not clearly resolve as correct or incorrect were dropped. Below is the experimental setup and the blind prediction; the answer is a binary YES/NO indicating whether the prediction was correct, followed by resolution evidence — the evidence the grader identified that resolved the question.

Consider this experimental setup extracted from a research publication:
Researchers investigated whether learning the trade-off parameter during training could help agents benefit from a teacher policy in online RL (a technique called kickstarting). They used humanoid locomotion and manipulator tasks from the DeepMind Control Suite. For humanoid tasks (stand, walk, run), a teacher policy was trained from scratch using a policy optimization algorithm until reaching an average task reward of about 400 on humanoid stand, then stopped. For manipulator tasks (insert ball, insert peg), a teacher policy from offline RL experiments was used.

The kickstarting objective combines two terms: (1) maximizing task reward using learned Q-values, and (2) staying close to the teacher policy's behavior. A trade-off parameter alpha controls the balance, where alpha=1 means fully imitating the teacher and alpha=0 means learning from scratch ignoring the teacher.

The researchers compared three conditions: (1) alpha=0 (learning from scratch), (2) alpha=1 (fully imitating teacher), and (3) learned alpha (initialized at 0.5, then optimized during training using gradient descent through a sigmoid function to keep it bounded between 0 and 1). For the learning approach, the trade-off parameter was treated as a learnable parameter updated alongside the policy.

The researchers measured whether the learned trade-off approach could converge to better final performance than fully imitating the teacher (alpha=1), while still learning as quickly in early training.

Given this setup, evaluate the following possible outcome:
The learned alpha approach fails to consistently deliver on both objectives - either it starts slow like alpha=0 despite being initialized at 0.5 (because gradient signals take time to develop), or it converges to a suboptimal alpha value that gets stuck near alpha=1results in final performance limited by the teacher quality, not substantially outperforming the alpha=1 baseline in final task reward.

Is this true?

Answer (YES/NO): NO